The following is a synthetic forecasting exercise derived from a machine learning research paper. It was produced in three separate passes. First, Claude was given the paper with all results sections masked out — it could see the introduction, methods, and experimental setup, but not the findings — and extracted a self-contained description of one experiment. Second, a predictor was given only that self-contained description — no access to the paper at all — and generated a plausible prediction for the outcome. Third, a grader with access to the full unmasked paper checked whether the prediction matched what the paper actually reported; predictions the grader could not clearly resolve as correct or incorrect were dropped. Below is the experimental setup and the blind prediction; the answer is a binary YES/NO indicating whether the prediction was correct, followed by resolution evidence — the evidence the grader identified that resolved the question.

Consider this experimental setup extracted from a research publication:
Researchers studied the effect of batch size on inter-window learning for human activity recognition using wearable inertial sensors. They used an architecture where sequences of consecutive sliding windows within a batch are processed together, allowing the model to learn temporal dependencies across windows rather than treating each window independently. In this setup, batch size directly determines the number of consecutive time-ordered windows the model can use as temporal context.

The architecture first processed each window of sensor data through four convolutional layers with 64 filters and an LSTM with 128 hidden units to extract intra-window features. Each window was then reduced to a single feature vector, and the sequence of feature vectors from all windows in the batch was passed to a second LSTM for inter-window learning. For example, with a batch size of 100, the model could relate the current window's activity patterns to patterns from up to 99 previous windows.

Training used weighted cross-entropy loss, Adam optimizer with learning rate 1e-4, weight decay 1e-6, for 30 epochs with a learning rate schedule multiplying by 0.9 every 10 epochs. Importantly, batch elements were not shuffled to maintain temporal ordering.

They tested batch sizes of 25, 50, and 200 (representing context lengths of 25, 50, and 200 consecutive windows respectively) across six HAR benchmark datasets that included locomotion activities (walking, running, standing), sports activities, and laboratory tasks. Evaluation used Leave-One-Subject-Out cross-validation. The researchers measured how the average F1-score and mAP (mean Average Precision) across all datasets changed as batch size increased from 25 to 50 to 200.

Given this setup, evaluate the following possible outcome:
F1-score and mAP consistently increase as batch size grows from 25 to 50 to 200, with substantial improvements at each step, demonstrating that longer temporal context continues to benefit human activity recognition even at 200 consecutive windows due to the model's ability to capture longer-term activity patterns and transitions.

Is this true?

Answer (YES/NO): NO